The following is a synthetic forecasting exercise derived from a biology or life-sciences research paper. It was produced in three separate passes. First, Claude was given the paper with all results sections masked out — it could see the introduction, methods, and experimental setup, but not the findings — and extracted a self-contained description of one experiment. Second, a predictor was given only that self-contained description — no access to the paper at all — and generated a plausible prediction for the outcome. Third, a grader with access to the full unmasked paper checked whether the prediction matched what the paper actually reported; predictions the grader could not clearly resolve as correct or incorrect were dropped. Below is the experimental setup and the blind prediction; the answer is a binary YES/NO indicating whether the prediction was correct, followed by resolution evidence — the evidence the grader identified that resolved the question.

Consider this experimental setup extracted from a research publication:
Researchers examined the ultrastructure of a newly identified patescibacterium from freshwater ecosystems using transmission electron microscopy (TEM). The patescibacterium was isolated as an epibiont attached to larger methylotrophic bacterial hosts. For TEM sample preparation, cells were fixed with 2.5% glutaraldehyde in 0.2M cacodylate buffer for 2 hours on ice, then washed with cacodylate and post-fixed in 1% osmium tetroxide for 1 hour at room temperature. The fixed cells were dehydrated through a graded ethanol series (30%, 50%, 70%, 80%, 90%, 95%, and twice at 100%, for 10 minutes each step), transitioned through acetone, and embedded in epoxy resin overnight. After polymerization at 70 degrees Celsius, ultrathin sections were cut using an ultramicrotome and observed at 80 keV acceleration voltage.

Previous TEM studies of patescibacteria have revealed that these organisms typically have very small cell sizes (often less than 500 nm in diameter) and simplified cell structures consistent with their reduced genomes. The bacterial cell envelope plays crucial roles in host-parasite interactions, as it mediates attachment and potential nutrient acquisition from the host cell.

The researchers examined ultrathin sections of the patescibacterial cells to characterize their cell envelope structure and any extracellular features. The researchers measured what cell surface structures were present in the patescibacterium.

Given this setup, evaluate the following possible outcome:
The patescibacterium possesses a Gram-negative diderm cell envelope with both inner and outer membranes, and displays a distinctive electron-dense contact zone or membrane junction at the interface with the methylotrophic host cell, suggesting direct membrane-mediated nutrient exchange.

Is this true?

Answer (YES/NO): NO